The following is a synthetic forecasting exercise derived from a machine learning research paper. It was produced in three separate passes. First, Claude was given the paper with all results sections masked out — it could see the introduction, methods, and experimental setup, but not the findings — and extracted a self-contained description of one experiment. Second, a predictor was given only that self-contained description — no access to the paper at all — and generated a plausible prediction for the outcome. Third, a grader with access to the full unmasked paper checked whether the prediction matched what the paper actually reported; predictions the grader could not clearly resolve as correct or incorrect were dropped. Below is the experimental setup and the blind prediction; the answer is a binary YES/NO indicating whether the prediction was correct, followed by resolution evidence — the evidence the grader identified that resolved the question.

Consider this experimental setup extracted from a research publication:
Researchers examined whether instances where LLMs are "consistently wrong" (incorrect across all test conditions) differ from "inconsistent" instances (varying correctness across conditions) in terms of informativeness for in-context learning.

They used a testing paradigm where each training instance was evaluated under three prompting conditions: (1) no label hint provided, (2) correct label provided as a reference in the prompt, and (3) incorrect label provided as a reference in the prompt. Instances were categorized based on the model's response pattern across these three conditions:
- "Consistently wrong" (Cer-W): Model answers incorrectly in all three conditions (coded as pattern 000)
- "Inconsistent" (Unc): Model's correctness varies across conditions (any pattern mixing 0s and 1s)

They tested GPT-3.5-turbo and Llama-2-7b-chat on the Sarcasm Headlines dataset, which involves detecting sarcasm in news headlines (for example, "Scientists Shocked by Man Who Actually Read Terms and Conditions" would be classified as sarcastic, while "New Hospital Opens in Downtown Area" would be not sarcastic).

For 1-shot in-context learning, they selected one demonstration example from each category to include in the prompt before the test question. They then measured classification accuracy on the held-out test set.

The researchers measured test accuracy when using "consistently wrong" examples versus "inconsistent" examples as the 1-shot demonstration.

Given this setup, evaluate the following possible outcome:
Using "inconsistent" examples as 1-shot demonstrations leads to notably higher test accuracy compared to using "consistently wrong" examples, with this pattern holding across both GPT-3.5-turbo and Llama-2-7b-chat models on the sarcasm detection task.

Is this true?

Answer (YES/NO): NO